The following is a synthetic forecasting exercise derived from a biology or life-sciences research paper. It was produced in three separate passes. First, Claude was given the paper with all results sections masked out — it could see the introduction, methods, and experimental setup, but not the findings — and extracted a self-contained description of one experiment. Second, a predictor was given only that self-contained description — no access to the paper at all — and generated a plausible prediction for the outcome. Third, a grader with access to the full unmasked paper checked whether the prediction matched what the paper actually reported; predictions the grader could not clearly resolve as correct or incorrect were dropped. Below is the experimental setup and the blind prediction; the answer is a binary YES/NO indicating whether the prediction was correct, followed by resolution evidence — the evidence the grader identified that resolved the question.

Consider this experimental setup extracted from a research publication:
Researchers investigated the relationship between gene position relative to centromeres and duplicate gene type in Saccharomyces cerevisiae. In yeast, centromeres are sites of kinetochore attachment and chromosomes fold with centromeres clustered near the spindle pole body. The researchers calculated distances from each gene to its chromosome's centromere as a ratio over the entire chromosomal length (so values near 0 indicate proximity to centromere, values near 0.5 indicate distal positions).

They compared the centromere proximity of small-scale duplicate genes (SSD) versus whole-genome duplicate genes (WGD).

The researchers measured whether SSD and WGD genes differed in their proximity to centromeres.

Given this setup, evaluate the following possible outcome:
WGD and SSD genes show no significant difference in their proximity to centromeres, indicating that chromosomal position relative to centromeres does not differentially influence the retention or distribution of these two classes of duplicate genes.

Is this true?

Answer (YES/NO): NO